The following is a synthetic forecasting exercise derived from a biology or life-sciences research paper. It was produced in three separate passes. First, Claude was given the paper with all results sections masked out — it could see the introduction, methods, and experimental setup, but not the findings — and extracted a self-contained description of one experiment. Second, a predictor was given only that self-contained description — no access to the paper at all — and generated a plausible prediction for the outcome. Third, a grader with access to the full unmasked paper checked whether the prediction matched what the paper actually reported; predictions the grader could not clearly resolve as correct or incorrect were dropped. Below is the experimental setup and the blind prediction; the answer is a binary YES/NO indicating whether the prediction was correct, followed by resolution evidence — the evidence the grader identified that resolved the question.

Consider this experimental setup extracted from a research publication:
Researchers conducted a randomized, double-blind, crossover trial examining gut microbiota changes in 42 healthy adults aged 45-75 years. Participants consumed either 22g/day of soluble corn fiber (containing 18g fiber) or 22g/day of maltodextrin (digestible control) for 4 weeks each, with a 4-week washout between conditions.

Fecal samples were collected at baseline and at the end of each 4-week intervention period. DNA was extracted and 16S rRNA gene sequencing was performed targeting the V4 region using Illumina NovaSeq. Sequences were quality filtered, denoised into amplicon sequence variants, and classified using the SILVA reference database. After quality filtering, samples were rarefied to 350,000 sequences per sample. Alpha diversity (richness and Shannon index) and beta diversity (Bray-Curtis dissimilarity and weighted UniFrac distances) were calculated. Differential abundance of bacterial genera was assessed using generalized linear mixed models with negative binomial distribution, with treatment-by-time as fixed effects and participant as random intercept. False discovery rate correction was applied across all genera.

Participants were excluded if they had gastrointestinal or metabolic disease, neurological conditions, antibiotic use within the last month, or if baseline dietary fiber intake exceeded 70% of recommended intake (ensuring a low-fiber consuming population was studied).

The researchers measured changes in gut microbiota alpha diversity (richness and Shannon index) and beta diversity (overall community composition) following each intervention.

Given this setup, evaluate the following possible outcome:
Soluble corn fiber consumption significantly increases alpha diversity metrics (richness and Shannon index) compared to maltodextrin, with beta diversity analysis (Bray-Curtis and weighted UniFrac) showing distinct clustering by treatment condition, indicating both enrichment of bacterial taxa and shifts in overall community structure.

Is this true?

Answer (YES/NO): NO